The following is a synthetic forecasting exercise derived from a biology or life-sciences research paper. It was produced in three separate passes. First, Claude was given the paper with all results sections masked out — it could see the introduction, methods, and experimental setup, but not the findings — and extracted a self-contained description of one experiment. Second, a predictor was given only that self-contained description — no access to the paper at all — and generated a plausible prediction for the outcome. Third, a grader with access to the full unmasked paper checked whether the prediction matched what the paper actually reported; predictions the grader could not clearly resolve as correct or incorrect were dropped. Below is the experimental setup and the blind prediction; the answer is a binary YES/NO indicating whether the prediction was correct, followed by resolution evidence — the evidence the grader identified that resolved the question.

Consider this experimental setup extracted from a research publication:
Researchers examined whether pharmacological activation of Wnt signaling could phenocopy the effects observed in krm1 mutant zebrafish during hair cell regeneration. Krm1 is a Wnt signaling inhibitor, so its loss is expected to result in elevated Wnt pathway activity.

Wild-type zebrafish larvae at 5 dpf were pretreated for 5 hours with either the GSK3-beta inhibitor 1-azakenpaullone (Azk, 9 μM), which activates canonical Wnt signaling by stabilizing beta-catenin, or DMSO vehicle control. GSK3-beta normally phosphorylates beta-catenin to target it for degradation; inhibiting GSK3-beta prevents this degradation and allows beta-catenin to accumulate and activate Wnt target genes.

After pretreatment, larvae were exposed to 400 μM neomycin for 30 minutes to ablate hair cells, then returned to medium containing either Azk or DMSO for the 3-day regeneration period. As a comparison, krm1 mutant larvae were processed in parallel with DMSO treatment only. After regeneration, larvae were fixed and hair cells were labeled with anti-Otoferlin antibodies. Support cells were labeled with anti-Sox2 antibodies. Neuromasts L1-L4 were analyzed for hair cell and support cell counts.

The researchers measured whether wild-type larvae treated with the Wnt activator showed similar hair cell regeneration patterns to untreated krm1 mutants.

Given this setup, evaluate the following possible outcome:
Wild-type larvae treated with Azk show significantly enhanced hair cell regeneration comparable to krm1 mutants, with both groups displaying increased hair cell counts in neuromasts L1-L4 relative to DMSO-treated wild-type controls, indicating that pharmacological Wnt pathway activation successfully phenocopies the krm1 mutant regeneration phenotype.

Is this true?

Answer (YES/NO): YES